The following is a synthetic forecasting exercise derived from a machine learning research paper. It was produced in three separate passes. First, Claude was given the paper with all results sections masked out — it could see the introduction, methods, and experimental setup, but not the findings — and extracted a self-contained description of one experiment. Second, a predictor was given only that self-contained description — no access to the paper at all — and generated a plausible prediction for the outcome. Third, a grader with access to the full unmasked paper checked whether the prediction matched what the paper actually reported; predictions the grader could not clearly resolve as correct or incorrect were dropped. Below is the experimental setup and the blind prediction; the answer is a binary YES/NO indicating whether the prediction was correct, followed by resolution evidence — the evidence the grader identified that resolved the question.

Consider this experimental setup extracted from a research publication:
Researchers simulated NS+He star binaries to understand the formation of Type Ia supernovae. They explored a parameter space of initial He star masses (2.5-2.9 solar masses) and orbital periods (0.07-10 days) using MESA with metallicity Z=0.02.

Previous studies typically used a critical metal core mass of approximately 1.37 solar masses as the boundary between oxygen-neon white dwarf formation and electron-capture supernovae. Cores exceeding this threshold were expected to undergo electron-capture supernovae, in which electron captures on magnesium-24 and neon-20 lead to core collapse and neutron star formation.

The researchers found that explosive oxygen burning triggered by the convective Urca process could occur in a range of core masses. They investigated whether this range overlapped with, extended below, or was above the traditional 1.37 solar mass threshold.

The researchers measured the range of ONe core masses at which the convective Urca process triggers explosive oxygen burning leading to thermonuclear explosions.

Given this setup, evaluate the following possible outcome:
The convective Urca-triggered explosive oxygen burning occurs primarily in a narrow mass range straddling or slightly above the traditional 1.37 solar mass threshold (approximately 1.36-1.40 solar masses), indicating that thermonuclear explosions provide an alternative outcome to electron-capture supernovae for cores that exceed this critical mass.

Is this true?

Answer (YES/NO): NO